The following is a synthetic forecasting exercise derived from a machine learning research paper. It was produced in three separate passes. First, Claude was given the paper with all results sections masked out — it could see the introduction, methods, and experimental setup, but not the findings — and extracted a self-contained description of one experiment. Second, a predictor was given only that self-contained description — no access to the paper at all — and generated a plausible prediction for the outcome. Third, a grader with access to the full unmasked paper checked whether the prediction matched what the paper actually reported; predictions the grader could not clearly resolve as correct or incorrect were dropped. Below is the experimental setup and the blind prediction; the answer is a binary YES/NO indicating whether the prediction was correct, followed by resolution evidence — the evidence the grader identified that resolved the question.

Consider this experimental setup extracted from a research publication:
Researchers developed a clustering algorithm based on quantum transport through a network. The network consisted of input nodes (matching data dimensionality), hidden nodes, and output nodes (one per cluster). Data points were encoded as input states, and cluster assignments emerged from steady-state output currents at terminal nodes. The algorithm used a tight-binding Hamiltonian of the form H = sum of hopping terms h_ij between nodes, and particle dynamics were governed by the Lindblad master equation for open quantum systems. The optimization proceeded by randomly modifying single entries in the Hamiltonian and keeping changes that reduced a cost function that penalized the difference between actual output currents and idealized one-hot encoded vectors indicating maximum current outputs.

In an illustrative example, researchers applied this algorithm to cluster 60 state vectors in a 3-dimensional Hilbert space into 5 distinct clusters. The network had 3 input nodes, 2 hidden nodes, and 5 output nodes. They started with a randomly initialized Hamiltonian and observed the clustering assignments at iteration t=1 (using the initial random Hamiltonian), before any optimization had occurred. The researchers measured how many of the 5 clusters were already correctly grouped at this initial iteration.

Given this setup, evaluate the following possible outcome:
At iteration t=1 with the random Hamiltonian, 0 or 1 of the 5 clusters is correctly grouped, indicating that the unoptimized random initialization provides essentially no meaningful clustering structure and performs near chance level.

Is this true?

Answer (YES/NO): NO